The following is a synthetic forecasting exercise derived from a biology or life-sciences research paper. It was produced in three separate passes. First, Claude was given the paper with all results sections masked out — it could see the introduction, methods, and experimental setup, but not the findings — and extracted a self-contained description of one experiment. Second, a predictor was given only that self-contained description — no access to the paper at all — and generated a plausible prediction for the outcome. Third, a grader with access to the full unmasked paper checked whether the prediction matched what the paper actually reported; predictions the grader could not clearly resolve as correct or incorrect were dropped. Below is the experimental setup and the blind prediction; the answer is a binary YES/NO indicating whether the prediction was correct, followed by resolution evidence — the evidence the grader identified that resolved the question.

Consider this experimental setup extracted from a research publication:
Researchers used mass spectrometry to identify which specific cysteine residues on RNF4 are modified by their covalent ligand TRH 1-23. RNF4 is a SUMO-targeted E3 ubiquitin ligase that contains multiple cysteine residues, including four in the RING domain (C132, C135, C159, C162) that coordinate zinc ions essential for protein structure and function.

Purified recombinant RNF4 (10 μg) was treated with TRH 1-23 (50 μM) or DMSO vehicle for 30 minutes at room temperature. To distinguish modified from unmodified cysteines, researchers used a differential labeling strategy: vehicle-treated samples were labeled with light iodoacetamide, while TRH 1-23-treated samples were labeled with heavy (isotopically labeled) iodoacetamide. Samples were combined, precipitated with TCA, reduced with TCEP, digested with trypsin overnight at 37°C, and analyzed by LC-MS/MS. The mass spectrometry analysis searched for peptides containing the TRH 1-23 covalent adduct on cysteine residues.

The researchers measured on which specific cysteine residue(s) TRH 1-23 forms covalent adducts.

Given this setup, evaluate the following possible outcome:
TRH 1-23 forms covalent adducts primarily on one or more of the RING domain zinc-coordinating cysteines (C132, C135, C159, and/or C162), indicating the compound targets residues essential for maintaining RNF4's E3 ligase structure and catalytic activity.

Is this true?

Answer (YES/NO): YES